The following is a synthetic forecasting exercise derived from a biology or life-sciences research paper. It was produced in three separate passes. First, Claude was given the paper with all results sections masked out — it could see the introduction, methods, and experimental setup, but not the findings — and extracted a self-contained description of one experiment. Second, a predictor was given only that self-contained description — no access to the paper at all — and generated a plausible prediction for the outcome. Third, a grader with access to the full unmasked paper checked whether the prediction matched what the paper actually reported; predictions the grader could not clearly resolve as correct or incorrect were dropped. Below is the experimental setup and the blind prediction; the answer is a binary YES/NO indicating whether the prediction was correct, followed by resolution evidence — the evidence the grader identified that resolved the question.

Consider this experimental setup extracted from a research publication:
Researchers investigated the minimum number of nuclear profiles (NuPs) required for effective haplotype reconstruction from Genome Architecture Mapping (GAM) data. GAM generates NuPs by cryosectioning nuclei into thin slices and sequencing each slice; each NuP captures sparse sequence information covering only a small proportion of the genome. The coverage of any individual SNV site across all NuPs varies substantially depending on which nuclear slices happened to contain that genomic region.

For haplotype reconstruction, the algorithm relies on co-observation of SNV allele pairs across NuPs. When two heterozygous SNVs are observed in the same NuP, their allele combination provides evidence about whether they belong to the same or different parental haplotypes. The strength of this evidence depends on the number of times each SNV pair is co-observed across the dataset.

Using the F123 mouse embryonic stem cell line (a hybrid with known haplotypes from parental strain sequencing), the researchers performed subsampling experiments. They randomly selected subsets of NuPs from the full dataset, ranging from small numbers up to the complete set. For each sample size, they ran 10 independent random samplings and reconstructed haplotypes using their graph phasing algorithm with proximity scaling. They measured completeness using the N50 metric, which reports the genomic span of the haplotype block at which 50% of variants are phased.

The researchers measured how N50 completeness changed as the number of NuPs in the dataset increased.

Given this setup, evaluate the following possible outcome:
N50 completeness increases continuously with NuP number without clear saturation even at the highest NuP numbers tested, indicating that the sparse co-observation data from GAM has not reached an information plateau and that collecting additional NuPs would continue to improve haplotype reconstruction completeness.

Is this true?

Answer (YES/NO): NO